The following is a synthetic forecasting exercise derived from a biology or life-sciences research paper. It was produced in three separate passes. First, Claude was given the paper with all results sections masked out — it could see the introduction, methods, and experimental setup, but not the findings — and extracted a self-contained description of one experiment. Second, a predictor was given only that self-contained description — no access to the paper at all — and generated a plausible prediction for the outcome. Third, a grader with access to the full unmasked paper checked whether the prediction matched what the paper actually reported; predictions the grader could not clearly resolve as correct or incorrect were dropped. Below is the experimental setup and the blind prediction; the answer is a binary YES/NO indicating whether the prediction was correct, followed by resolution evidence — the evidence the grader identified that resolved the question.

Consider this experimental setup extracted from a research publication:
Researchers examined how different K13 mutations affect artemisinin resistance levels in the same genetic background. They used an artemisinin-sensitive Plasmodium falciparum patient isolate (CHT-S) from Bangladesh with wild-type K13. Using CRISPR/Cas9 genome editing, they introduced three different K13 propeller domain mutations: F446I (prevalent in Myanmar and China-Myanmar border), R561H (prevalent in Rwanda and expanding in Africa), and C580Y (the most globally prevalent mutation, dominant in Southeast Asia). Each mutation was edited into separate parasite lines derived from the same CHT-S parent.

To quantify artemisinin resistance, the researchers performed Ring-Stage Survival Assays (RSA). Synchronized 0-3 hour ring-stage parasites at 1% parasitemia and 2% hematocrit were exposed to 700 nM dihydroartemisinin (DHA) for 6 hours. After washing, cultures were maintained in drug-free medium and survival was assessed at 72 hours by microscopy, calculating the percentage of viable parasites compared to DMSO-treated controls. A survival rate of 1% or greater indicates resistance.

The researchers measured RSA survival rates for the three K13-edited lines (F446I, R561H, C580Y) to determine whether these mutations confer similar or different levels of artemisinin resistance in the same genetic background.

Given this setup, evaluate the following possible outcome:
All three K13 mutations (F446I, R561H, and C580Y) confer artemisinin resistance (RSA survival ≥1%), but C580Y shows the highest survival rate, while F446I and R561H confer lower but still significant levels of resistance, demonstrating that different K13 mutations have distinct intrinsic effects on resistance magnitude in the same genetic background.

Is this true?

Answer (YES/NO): NO